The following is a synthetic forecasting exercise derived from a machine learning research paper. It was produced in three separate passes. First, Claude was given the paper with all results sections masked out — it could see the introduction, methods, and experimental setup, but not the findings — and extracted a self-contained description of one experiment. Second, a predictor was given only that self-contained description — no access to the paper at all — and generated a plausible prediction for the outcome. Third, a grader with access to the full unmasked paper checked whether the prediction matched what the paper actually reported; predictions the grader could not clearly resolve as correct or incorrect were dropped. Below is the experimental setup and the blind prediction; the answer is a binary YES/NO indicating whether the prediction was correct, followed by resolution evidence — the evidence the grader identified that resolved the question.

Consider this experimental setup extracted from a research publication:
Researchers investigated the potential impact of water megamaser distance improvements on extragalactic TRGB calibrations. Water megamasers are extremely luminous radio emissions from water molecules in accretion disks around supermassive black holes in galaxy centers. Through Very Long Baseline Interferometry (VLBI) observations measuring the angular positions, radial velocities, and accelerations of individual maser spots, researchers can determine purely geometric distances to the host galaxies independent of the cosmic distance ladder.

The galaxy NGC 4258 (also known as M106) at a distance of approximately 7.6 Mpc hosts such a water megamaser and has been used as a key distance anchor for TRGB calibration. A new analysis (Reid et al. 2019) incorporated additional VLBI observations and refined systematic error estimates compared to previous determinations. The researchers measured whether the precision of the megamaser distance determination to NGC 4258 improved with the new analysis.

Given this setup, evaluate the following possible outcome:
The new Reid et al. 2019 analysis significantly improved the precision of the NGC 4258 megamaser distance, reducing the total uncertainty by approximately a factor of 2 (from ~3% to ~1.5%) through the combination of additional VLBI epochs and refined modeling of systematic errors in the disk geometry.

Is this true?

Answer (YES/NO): YES